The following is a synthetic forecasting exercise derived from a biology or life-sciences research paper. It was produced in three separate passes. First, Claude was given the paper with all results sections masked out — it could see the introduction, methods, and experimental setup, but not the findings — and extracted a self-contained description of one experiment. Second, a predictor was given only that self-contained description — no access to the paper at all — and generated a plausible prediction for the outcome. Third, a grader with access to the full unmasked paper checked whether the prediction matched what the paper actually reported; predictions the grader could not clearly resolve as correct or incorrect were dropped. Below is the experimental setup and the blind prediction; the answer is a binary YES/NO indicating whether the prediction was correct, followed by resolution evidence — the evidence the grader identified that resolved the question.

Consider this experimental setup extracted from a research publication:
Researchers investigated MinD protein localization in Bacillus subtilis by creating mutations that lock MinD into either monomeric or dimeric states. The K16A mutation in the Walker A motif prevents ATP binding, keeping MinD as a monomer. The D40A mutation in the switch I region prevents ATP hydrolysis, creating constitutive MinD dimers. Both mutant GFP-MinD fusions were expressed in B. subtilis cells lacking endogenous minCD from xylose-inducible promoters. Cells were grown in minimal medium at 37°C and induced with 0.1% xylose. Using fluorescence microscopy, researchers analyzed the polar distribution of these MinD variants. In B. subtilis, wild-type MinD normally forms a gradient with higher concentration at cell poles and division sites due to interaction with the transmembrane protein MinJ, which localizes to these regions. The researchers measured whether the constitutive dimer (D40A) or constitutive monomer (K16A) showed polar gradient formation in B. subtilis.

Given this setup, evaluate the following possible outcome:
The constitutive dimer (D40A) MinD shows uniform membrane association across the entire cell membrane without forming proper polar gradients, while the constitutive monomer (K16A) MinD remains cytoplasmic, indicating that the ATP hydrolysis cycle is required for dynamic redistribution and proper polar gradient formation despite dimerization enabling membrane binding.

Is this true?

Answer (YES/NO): NO